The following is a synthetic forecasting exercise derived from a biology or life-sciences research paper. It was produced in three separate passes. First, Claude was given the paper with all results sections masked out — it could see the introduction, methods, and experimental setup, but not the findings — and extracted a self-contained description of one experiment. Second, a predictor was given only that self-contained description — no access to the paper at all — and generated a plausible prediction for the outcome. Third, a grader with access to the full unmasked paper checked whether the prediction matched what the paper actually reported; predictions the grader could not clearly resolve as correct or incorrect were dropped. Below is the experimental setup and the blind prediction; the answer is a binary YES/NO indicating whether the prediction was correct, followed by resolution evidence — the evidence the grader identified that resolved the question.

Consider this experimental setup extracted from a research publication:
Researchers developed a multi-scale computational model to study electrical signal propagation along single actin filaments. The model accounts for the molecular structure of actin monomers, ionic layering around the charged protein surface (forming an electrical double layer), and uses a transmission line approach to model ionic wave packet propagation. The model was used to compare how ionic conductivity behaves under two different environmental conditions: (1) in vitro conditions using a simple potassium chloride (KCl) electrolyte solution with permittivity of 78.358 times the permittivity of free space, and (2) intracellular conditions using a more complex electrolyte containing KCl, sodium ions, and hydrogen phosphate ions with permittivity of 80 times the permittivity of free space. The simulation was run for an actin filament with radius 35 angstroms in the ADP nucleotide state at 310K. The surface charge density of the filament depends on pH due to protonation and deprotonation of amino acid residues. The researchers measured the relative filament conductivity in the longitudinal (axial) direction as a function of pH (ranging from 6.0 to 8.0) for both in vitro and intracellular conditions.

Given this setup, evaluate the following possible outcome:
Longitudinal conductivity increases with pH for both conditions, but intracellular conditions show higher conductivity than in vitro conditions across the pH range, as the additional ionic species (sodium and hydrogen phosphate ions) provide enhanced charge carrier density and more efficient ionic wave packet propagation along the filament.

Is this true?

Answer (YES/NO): NO